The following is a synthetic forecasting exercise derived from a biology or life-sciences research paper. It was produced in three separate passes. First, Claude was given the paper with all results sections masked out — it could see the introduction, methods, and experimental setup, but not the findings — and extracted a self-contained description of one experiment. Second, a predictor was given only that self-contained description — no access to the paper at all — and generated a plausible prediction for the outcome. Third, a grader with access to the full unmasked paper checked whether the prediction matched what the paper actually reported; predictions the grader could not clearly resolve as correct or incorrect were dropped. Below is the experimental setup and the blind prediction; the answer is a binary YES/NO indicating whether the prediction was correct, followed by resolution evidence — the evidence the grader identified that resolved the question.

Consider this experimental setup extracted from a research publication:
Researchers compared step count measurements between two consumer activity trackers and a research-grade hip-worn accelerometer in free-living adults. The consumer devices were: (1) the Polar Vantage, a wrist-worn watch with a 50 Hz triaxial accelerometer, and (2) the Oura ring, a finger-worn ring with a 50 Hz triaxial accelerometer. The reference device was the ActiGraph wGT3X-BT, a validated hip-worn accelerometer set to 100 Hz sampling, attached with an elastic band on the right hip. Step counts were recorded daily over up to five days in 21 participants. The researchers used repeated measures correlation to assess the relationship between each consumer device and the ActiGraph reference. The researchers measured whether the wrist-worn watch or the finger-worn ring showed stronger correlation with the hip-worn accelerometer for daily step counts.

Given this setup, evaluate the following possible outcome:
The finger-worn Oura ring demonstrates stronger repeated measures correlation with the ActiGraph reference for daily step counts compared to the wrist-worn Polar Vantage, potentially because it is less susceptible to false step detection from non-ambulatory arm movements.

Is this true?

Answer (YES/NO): YES